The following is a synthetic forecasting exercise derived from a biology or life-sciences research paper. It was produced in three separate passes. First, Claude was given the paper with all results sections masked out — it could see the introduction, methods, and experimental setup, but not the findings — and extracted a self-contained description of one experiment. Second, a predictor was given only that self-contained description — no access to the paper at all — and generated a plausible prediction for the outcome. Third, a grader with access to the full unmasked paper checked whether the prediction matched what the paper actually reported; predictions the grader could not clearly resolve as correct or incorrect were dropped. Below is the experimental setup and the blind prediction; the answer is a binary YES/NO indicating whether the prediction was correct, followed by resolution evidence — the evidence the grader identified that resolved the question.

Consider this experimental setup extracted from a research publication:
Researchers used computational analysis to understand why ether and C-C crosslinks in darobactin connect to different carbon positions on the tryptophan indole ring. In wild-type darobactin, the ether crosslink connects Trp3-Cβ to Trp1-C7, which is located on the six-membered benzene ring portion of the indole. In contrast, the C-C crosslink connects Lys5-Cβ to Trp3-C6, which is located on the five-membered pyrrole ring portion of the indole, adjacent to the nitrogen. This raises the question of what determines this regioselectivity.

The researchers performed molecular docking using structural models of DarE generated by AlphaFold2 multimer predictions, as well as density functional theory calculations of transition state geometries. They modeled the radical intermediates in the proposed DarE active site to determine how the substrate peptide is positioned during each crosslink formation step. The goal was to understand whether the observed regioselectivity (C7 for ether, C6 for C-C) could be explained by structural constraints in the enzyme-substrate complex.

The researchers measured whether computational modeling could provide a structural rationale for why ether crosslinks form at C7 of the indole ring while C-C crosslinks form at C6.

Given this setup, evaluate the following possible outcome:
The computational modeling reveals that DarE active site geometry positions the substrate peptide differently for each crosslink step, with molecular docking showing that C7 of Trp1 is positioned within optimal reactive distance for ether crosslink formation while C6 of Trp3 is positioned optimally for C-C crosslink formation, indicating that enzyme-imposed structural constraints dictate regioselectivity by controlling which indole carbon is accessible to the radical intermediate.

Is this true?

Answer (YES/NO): NO